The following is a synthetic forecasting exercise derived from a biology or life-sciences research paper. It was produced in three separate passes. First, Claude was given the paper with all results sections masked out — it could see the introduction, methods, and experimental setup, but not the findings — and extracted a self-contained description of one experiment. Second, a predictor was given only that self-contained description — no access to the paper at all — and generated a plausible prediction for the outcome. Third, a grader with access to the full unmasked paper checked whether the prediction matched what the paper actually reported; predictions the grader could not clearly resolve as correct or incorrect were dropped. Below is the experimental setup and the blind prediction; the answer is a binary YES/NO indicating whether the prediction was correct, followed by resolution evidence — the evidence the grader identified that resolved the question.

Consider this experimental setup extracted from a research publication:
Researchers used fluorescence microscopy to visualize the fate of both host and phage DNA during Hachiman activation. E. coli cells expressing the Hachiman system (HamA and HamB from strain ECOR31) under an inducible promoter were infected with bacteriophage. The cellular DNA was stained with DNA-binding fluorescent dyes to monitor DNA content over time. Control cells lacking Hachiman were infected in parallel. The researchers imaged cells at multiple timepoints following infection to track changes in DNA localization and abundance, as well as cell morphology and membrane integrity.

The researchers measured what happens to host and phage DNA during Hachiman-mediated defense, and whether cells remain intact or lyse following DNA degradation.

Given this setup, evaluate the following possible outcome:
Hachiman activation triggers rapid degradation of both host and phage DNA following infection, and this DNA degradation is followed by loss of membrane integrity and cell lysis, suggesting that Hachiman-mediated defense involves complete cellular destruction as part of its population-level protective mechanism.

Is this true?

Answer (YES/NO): NO